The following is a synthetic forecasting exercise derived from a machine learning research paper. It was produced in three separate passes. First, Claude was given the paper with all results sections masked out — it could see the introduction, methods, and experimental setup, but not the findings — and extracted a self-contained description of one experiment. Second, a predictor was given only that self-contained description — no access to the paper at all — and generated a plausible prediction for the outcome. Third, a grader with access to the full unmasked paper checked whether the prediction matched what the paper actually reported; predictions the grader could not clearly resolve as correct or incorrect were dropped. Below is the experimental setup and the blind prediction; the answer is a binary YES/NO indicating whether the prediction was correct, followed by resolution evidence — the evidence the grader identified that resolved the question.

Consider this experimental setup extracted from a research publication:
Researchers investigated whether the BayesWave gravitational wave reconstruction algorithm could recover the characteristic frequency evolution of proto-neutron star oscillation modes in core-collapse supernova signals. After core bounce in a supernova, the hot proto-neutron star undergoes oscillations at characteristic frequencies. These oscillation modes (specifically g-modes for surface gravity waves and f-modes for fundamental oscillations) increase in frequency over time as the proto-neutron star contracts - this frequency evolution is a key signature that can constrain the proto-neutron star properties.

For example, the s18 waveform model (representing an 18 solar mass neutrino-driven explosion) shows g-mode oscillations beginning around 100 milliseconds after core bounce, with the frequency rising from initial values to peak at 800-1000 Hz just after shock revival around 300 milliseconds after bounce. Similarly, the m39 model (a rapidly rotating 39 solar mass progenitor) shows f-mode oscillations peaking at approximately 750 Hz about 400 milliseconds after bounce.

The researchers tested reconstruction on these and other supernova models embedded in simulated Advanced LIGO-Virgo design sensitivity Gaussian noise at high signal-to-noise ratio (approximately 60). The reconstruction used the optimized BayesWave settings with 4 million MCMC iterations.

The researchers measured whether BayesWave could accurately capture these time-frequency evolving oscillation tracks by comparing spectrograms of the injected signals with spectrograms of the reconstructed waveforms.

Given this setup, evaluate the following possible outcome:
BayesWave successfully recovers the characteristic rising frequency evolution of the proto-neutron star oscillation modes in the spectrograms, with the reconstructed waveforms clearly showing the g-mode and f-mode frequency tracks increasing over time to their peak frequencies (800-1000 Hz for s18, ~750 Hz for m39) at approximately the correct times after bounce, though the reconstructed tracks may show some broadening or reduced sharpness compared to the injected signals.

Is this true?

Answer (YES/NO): YES